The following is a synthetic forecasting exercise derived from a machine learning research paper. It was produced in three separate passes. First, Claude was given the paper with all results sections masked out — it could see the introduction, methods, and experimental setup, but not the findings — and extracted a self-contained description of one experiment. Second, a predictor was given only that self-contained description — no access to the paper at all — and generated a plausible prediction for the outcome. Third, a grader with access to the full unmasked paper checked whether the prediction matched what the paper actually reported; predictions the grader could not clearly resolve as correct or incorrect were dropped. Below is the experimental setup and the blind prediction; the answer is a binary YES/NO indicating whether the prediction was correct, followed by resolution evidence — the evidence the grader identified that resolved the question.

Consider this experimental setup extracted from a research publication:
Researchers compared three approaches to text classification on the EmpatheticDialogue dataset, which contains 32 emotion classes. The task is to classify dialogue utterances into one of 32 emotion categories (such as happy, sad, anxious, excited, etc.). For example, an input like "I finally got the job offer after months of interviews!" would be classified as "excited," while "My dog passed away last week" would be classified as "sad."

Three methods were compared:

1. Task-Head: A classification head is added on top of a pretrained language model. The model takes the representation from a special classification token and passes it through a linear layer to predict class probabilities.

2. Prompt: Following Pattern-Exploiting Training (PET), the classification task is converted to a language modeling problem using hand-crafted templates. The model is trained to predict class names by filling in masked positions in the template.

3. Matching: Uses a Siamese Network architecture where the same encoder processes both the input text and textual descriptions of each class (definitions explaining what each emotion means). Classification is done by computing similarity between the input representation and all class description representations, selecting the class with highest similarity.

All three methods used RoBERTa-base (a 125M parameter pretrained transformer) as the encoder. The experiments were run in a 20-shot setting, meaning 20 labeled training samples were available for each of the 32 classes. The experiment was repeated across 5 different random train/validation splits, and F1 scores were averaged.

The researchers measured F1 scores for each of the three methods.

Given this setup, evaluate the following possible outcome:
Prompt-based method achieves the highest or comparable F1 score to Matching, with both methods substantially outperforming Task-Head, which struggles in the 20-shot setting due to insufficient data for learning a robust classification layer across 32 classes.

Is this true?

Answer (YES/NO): YES